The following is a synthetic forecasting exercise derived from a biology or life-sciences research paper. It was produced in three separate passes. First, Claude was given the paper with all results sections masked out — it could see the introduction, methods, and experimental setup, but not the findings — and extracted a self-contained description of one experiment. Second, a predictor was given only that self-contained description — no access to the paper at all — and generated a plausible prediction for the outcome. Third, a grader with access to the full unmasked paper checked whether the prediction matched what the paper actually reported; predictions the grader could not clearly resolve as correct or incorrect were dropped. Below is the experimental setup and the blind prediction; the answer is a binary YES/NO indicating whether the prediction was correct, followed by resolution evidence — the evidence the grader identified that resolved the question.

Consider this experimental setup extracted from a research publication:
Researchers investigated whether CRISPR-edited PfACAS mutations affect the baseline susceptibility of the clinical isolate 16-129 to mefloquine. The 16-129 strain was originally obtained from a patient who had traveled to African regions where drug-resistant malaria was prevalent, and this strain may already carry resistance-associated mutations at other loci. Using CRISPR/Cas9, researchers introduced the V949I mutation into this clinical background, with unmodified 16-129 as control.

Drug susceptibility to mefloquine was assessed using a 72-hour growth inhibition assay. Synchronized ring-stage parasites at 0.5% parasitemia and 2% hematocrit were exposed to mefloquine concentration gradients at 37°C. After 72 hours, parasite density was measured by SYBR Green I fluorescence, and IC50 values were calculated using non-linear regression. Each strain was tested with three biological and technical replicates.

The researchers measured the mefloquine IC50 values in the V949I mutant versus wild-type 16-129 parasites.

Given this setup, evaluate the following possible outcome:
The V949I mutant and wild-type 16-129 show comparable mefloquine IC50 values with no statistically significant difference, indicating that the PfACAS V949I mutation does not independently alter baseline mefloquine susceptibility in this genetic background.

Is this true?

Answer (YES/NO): YES